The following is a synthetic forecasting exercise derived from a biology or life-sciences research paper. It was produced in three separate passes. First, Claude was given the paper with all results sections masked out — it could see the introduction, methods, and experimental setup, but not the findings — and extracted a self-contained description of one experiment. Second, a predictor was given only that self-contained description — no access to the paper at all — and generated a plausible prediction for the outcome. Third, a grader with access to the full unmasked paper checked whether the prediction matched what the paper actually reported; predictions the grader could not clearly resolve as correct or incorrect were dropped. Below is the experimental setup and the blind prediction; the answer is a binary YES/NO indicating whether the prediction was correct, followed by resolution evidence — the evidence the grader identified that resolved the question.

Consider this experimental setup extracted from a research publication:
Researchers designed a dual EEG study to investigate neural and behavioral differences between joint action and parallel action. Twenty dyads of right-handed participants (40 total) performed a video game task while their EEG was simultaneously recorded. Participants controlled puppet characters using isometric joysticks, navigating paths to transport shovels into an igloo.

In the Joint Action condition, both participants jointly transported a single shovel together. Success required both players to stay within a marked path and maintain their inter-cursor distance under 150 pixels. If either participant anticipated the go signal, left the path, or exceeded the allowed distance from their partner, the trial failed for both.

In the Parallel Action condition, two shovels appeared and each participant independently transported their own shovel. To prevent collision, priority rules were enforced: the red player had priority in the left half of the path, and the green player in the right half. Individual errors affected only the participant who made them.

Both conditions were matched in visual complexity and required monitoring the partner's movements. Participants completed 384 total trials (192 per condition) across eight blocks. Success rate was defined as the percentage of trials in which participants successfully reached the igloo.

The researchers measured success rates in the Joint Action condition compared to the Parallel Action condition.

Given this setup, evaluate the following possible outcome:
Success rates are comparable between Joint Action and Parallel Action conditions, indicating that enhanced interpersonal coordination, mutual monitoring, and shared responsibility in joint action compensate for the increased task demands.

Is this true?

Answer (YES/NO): YES